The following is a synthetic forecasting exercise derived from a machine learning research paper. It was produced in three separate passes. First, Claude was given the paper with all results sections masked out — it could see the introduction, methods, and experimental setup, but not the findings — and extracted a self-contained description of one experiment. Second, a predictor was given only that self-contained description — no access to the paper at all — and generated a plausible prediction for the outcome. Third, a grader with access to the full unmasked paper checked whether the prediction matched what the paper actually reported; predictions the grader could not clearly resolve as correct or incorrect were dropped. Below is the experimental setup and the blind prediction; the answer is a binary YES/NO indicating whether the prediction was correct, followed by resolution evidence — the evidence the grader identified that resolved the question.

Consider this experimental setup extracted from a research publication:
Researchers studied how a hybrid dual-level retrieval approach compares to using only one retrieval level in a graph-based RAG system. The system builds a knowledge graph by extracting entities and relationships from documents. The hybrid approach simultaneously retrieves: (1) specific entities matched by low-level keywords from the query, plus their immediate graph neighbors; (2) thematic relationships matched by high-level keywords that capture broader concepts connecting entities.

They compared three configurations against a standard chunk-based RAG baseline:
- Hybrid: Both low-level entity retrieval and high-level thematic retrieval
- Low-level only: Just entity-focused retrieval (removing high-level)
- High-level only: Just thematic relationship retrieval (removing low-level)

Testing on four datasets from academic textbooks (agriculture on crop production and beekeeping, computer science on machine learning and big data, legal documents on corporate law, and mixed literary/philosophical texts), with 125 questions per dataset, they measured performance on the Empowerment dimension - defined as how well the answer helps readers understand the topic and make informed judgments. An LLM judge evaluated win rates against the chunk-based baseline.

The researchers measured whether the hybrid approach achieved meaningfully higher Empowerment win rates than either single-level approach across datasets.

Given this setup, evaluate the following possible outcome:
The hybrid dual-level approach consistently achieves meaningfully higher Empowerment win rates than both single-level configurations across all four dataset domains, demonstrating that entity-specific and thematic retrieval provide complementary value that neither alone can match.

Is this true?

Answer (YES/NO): NO